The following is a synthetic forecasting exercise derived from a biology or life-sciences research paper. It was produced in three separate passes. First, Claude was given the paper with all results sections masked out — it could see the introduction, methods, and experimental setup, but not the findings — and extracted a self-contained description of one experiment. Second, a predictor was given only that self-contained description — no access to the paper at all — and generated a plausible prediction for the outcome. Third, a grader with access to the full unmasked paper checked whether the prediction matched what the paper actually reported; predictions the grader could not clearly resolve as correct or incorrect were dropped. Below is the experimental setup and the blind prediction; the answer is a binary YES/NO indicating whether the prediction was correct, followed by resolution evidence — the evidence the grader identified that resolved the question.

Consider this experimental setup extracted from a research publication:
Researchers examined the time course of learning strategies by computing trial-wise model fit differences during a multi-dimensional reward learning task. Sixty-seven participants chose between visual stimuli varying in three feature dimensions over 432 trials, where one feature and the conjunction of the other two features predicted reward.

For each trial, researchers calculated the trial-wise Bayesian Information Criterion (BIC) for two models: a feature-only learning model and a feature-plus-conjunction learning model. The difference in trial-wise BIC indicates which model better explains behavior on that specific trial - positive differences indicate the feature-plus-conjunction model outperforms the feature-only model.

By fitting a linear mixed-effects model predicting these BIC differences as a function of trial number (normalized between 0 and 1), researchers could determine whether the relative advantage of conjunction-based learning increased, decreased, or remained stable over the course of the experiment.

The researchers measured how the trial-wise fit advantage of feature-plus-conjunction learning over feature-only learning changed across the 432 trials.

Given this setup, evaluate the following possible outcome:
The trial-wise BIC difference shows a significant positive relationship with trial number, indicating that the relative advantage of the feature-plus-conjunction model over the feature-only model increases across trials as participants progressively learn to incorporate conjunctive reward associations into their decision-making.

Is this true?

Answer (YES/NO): NO